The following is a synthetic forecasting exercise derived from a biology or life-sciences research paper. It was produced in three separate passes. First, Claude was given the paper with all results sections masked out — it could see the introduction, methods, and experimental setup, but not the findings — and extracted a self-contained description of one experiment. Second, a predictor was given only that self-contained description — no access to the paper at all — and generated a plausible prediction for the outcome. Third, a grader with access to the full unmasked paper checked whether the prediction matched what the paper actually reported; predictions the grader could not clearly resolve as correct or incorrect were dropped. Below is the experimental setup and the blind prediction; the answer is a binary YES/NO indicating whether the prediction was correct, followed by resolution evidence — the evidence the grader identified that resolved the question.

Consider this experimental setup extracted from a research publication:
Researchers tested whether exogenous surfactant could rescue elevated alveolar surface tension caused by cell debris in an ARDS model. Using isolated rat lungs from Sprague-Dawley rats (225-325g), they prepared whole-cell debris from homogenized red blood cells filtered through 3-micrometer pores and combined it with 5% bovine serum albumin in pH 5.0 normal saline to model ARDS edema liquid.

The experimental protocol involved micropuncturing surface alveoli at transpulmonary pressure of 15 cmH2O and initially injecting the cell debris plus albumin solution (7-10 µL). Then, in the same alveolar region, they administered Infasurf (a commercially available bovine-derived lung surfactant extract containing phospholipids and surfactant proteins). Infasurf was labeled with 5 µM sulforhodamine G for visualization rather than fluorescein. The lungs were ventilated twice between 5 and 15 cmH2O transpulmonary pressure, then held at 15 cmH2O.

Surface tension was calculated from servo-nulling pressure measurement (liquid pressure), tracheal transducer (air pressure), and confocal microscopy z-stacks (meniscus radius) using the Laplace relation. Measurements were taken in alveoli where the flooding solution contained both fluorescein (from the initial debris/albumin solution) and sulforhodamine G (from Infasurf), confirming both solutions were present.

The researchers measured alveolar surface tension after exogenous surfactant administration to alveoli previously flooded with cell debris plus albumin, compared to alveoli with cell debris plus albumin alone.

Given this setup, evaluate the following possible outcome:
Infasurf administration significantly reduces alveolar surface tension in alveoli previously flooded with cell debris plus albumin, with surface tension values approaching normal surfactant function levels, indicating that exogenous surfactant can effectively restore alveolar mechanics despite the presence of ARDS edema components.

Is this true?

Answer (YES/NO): NO